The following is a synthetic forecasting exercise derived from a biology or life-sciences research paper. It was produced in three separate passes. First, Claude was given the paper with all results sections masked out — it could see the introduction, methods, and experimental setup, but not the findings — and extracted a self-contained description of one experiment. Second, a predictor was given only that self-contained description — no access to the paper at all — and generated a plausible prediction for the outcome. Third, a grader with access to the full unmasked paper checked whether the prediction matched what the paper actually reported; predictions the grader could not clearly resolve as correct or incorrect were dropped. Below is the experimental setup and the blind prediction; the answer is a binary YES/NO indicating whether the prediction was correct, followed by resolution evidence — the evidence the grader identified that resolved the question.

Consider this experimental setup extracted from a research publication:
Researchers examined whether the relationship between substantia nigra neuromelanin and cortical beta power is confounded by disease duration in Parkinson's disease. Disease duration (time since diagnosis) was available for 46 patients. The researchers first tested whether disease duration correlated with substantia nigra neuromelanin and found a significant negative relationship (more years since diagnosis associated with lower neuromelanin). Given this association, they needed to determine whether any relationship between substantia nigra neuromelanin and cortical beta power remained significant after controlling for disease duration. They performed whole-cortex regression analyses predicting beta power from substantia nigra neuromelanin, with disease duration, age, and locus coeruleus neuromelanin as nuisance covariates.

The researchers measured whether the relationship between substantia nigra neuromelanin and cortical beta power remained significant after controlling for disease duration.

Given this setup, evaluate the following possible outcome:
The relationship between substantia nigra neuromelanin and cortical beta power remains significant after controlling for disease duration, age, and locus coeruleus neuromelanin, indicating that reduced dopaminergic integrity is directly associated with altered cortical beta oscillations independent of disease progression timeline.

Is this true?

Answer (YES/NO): YES